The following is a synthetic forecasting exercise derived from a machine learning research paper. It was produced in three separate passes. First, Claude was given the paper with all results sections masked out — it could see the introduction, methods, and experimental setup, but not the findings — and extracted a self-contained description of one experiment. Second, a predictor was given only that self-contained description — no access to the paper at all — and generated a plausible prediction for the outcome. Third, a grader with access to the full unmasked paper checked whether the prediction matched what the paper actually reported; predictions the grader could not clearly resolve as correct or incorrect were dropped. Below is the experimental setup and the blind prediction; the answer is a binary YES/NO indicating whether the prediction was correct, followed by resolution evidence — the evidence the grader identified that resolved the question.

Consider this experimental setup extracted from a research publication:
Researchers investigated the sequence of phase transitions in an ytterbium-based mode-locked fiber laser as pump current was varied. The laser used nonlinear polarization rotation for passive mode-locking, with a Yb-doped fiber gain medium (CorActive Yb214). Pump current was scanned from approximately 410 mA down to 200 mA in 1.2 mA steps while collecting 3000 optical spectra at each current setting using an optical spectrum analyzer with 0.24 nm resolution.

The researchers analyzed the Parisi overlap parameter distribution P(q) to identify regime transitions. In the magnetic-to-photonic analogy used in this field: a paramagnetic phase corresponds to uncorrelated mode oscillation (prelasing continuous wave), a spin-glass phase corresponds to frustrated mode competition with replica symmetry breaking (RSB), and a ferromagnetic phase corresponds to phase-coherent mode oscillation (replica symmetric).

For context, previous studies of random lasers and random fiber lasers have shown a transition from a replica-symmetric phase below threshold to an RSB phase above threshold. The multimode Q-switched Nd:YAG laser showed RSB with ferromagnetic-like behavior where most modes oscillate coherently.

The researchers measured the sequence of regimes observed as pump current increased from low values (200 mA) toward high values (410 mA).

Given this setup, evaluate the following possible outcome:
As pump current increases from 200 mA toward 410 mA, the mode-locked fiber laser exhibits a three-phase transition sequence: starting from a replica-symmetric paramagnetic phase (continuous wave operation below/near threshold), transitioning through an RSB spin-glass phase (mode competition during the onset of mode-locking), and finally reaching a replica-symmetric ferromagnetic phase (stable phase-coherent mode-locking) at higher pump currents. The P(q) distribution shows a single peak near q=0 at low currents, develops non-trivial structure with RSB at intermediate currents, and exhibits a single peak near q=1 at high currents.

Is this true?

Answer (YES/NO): NO